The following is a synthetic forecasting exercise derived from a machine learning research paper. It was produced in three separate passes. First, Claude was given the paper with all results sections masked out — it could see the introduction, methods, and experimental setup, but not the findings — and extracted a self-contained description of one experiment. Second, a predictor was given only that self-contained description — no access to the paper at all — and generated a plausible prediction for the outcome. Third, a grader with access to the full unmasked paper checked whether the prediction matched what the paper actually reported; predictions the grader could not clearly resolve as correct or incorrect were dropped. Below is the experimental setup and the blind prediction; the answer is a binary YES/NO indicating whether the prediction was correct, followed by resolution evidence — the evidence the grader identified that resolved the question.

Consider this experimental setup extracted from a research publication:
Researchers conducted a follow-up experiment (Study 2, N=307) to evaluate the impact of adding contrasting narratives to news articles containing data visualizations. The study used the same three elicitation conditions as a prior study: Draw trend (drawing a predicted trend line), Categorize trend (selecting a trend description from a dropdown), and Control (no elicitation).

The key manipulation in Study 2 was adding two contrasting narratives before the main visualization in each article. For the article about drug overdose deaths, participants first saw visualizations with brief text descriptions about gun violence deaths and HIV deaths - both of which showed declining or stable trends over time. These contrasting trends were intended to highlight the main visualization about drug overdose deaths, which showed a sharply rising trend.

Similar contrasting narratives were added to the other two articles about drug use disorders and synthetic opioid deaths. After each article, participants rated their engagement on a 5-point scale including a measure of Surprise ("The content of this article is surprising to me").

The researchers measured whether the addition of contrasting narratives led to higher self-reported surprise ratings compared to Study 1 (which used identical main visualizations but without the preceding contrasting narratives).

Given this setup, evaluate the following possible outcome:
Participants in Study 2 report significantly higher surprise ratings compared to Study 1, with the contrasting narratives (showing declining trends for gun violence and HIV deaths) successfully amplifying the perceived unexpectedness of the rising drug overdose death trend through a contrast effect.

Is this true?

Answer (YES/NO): YES